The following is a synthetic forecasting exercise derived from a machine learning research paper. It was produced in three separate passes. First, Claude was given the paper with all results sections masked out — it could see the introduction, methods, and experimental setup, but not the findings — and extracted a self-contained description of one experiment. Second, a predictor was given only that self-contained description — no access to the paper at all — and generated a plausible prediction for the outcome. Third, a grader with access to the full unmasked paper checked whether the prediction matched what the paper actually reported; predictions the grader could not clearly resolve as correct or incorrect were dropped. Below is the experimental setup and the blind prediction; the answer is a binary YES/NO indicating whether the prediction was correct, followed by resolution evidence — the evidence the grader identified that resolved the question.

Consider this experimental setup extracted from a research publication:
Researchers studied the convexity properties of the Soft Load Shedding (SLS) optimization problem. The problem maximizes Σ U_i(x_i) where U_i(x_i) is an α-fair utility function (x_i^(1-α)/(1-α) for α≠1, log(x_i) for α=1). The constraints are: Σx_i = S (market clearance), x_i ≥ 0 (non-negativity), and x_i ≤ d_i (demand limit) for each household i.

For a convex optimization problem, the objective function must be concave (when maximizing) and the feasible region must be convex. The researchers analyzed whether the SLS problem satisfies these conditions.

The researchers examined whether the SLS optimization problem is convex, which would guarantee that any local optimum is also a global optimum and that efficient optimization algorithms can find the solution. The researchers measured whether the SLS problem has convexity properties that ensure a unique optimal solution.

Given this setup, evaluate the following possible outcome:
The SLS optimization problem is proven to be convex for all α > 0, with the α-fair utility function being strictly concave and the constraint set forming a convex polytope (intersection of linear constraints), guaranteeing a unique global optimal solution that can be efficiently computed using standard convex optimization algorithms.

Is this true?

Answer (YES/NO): YES